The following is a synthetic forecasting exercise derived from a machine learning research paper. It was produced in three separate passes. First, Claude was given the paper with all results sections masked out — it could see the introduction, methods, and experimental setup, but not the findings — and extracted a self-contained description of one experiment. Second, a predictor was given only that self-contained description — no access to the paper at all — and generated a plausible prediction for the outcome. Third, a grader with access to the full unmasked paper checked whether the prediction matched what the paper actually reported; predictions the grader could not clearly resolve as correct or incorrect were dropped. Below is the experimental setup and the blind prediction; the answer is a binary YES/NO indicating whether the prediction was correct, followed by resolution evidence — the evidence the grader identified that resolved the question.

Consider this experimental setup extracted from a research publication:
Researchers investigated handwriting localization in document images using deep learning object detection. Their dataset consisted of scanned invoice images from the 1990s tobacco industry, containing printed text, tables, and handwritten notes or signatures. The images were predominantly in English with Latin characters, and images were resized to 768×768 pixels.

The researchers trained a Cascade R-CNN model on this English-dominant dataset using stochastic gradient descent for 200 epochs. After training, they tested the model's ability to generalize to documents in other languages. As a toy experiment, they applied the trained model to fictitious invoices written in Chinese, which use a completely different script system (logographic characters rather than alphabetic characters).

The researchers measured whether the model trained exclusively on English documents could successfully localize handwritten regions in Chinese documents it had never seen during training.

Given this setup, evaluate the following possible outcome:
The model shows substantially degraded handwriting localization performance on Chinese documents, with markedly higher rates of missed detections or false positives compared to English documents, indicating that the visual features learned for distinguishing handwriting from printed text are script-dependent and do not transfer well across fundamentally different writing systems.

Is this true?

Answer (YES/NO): NO